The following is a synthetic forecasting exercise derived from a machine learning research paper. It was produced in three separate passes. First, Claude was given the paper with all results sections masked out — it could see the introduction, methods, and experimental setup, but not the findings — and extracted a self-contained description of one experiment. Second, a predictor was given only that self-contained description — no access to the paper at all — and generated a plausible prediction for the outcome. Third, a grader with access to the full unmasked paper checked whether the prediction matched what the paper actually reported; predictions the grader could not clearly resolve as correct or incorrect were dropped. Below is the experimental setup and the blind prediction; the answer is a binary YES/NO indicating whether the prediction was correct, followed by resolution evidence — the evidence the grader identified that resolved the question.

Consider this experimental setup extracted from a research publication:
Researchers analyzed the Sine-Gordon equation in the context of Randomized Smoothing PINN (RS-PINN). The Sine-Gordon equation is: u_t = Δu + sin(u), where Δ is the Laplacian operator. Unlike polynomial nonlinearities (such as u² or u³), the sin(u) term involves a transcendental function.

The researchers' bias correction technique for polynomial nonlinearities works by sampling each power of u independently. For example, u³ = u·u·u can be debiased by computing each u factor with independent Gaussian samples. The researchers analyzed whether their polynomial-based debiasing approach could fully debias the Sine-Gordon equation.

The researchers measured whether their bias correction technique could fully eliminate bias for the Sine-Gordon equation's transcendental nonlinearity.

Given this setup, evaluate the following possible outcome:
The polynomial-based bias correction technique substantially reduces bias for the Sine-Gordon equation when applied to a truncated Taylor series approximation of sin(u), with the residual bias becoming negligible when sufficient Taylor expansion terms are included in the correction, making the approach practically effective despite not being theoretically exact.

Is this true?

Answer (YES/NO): NO